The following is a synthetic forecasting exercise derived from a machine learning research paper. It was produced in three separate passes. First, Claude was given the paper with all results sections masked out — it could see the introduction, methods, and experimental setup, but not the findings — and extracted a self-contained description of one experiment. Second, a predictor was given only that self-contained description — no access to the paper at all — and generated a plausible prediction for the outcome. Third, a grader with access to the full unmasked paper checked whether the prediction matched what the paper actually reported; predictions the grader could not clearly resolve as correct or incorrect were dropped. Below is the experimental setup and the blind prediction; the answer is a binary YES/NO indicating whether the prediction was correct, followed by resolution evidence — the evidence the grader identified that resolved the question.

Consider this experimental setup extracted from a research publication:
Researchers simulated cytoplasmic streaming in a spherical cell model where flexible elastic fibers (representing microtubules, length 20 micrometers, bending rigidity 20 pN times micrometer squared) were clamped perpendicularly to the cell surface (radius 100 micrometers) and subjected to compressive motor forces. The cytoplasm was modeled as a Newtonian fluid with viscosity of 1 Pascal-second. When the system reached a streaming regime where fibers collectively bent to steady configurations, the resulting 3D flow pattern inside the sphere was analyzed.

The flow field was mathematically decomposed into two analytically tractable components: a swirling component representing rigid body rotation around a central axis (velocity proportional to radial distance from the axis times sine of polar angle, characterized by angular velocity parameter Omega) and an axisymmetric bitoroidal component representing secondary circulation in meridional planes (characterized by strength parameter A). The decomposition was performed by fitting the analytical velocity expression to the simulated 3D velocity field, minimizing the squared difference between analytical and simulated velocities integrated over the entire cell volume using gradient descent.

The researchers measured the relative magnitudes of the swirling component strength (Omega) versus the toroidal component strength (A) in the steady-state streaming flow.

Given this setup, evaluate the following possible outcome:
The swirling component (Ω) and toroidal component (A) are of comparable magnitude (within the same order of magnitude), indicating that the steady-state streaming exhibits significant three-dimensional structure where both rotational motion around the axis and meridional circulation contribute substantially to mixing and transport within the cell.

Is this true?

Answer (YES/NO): NO